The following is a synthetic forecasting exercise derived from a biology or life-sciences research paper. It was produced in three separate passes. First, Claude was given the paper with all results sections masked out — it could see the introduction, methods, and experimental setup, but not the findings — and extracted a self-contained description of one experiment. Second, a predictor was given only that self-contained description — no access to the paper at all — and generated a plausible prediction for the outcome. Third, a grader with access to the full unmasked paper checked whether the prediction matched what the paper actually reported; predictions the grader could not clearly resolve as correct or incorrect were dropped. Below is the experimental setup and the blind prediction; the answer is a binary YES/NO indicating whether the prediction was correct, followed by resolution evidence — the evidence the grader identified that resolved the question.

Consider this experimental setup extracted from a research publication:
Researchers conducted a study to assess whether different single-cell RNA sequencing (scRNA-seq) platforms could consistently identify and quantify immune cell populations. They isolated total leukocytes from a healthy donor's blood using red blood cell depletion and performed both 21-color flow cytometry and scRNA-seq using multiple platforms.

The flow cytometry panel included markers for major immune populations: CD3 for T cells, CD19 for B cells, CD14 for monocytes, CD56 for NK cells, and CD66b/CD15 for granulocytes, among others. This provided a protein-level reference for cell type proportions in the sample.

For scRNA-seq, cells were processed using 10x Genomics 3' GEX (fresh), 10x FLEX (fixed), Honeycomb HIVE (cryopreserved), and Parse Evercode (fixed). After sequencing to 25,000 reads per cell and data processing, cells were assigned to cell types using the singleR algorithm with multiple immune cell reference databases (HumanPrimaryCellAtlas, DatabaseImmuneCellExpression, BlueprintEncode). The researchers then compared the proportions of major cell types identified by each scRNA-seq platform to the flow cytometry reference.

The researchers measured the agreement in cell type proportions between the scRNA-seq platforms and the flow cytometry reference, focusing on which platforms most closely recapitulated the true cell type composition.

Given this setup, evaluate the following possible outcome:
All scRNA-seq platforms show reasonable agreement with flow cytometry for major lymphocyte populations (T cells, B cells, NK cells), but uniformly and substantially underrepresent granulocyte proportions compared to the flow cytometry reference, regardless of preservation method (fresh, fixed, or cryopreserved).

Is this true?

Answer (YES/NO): NO